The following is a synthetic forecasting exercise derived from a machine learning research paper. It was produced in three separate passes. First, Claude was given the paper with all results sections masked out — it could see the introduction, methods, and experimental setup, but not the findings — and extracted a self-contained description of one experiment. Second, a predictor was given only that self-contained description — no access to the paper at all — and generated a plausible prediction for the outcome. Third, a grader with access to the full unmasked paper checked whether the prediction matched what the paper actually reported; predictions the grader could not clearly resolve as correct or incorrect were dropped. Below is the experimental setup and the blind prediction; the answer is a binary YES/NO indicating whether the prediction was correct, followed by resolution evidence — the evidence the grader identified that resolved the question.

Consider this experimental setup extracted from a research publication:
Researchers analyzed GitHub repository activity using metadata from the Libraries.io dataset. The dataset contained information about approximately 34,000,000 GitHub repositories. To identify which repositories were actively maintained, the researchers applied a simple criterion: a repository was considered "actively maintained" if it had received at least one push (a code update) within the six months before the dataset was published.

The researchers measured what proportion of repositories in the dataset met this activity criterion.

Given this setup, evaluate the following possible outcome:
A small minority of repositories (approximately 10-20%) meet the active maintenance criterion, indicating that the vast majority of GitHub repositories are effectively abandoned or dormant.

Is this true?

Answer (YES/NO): NO